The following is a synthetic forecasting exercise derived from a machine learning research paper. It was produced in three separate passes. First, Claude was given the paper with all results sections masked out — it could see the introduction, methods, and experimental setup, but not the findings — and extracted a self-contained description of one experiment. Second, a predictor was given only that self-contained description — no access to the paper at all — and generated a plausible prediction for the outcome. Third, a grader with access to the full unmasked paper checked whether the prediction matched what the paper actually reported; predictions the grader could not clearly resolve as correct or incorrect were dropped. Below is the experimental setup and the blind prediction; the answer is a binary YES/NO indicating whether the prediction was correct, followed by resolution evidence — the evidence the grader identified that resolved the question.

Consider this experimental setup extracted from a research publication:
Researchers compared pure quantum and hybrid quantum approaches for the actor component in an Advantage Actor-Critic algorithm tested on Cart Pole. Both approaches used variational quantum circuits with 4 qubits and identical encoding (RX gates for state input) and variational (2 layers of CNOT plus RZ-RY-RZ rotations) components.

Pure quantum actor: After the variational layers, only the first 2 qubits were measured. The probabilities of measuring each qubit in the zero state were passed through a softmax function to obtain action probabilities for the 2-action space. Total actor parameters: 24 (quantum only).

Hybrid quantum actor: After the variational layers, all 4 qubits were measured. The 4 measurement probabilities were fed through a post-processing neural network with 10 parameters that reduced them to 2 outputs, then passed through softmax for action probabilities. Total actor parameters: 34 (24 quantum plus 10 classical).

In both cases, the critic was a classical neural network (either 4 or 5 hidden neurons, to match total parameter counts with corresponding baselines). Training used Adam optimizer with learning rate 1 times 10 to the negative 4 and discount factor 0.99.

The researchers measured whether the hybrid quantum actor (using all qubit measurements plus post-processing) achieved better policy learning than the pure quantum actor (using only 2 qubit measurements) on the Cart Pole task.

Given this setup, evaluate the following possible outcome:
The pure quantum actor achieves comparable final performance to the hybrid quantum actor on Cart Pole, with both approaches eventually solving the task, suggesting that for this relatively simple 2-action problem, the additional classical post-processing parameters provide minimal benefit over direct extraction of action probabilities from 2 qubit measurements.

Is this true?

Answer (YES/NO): NO